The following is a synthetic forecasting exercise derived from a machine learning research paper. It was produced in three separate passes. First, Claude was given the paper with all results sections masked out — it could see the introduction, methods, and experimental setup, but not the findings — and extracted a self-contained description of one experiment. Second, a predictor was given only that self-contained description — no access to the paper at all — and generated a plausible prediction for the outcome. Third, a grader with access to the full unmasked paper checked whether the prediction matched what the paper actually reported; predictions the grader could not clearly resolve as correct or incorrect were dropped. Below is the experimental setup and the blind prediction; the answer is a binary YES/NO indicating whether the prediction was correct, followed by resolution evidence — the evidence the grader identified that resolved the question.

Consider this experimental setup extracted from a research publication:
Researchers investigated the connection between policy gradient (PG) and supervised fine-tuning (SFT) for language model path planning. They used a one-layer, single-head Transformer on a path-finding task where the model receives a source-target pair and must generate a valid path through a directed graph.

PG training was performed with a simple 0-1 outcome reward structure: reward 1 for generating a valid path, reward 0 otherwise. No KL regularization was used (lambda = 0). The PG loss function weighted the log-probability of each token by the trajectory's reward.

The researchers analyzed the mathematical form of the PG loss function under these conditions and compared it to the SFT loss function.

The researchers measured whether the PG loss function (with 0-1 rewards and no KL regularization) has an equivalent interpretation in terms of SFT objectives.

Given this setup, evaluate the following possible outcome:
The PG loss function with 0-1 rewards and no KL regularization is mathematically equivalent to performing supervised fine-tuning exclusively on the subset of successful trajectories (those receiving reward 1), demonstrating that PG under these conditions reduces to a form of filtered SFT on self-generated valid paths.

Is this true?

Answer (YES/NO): YES